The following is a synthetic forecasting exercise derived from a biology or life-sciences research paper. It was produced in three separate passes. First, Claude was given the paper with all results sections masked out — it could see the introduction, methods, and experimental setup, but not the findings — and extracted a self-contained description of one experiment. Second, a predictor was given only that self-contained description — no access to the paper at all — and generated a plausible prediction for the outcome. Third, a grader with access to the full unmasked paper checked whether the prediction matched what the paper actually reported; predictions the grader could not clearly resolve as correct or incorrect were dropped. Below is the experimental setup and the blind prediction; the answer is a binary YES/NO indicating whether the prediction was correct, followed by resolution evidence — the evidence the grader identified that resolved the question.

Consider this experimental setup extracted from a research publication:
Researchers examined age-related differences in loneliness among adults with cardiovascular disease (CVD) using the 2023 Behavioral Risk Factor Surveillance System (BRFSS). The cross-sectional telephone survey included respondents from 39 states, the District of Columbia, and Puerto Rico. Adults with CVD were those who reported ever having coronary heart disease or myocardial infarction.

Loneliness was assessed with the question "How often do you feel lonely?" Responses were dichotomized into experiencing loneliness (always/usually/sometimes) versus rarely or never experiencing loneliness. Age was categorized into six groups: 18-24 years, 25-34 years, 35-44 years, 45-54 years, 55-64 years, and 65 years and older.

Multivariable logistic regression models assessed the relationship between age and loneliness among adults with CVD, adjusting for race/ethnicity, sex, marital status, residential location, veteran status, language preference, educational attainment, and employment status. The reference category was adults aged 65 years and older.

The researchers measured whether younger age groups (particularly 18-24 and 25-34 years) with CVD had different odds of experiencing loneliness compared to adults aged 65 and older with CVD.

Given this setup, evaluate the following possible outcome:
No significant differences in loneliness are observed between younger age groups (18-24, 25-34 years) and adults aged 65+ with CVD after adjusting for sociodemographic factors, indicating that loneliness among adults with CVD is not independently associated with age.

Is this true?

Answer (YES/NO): NO